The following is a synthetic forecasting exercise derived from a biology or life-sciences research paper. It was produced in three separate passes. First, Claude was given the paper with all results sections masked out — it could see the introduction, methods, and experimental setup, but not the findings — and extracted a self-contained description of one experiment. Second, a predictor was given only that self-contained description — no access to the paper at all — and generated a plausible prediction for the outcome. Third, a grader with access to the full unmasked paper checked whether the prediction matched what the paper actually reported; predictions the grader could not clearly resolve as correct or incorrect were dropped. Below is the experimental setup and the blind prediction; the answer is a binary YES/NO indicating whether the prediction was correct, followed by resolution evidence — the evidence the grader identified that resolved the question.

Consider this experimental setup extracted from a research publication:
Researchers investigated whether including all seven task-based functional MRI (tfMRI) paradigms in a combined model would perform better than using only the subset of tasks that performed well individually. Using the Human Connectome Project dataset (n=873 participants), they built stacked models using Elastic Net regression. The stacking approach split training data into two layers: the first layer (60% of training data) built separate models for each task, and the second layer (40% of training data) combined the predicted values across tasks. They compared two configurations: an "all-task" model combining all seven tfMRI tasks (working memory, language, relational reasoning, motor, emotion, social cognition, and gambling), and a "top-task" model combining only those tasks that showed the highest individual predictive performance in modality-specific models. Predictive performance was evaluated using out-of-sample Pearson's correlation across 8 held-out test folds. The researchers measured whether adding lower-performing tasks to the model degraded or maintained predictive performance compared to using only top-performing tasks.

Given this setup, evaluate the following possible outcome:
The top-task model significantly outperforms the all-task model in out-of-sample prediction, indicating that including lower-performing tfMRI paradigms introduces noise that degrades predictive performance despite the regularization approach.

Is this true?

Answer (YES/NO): NO